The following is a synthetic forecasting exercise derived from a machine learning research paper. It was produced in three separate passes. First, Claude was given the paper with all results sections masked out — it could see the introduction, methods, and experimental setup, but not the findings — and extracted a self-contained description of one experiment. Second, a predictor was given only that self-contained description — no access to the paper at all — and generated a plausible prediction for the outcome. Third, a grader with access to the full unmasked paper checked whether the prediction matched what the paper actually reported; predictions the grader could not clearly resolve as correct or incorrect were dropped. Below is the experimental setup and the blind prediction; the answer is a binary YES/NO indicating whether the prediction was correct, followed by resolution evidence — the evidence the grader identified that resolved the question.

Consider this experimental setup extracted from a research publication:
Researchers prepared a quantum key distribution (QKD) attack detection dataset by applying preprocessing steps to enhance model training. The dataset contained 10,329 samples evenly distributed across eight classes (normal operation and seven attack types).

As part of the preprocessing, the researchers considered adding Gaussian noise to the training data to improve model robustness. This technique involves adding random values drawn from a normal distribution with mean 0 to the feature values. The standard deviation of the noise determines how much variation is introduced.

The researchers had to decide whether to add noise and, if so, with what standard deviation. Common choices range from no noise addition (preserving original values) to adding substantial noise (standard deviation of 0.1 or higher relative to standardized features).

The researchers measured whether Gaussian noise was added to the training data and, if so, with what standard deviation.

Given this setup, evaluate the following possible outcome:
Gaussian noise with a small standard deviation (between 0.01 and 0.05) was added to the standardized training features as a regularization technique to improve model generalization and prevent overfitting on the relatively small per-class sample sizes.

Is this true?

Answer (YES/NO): YES